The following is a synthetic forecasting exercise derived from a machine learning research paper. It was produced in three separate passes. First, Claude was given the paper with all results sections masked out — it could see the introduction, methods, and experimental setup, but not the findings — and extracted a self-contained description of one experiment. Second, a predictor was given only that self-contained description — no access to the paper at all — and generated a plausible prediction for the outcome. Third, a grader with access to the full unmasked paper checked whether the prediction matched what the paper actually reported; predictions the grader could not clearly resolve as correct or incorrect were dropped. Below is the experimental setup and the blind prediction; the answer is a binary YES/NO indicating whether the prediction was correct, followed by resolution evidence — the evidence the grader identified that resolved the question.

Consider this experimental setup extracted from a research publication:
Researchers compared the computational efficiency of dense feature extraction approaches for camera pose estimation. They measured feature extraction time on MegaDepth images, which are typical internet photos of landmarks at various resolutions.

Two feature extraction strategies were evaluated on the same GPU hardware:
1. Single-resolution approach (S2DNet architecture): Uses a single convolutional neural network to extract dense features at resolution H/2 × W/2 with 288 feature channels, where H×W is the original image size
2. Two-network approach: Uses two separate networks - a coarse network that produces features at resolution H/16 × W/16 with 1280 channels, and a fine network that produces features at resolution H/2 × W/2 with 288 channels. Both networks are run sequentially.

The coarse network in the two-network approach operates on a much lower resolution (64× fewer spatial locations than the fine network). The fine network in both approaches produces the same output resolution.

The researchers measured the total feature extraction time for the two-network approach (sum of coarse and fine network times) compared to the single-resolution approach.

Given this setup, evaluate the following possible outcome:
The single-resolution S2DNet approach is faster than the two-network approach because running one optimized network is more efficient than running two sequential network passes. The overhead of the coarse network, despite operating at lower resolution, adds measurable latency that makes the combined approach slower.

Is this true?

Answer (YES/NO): NO